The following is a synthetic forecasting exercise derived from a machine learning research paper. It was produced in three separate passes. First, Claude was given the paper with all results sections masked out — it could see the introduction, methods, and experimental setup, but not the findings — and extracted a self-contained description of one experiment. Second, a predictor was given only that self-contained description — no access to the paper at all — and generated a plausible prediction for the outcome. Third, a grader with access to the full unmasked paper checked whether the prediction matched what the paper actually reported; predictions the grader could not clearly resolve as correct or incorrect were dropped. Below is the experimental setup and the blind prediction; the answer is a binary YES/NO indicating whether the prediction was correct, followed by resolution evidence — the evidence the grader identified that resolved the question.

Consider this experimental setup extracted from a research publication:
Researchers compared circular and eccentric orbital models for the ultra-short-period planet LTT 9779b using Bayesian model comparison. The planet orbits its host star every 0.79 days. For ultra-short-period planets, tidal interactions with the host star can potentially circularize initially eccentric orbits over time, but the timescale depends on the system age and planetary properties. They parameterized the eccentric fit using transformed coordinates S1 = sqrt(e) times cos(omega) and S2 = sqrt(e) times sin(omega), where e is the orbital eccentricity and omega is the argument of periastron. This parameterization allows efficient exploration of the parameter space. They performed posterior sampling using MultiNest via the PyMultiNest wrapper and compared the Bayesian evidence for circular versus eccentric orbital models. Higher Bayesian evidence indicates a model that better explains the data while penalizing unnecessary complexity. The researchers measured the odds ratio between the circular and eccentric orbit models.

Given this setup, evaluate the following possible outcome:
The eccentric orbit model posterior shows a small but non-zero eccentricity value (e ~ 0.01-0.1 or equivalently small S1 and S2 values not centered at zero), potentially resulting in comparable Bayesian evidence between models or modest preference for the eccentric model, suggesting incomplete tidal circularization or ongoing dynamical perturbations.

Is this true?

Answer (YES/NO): NO